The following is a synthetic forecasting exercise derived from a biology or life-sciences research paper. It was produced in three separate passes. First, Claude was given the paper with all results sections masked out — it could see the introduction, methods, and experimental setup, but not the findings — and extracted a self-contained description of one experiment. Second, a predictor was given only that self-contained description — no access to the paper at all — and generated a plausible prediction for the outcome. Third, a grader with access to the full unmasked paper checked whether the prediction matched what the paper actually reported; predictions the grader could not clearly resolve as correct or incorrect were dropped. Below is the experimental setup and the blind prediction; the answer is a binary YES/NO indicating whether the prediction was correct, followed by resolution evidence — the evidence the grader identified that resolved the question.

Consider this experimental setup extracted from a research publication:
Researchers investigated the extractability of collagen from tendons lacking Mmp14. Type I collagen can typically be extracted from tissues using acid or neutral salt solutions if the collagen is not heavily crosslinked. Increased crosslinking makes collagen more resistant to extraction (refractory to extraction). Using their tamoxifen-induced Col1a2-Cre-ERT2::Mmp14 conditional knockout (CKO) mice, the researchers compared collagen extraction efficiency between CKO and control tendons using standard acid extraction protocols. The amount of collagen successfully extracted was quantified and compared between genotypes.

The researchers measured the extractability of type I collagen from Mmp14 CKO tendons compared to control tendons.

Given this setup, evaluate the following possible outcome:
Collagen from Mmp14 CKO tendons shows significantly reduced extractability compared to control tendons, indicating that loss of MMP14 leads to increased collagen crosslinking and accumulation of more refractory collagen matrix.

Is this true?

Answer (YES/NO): YES